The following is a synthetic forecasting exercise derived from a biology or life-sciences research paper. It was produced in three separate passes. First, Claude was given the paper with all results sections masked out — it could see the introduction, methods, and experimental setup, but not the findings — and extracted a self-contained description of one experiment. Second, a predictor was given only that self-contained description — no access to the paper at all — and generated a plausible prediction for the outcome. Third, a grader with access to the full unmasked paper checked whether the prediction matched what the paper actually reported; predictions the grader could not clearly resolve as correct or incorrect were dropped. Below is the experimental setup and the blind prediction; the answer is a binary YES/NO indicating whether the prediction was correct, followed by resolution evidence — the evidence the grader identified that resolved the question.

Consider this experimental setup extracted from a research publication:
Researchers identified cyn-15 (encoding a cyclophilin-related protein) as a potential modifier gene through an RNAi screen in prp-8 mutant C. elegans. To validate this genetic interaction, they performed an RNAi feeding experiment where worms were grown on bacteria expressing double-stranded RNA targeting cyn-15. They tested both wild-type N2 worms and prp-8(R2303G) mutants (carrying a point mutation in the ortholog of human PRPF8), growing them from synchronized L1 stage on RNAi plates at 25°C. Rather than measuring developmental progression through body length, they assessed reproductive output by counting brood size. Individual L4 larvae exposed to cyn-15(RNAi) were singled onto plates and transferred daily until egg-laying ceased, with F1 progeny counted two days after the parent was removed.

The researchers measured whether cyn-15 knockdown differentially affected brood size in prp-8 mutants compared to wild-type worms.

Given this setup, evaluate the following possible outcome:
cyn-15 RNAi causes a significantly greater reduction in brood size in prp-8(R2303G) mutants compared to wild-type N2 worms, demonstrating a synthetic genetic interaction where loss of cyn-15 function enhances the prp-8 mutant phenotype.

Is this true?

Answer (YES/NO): YES